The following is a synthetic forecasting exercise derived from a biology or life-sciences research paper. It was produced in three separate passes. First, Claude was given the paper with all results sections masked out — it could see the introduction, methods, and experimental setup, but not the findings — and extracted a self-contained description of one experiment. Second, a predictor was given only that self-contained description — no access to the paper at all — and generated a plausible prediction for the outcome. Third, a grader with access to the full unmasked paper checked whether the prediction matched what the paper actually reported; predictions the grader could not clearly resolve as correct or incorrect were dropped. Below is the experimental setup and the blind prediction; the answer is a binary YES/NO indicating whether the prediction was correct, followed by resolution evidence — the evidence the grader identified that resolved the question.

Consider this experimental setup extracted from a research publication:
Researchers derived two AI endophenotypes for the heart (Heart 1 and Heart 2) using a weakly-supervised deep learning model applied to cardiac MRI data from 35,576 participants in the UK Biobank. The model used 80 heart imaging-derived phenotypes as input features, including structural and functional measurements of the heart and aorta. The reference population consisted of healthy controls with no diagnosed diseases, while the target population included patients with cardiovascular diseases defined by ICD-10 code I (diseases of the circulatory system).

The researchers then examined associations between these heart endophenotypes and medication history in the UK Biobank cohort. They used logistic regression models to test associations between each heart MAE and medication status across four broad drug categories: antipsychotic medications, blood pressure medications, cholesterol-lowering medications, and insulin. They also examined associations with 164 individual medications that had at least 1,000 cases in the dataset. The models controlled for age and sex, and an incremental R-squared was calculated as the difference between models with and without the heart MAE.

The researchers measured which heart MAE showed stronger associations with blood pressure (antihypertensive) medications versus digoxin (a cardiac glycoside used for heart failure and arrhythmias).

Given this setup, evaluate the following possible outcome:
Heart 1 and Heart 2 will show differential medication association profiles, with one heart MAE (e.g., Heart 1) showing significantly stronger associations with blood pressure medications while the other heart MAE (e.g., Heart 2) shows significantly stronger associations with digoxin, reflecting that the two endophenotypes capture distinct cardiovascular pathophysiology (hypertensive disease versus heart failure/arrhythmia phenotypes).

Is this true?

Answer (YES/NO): YES